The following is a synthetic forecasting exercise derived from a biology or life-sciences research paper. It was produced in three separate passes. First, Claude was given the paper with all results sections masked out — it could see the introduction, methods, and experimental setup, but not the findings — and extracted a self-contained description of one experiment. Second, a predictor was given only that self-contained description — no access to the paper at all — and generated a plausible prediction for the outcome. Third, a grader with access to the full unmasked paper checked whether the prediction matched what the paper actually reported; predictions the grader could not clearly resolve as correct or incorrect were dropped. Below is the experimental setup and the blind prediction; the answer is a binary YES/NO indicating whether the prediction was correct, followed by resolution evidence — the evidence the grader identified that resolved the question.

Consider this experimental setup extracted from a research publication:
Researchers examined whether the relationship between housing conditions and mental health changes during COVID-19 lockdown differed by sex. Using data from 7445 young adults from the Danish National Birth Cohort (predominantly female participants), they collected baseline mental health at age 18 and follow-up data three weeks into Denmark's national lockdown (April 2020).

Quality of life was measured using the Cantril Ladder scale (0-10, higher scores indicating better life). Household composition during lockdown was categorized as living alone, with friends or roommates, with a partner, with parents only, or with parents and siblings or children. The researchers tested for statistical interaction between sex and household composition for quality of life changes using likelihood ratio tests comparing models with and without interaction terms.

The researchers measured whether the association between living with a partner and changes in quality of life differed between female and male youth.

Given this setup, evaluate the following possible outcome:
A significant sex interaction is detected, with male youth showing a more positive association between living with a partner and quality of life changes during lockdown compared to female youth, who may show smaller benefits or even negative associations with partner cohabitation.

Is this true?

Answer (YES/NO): NO